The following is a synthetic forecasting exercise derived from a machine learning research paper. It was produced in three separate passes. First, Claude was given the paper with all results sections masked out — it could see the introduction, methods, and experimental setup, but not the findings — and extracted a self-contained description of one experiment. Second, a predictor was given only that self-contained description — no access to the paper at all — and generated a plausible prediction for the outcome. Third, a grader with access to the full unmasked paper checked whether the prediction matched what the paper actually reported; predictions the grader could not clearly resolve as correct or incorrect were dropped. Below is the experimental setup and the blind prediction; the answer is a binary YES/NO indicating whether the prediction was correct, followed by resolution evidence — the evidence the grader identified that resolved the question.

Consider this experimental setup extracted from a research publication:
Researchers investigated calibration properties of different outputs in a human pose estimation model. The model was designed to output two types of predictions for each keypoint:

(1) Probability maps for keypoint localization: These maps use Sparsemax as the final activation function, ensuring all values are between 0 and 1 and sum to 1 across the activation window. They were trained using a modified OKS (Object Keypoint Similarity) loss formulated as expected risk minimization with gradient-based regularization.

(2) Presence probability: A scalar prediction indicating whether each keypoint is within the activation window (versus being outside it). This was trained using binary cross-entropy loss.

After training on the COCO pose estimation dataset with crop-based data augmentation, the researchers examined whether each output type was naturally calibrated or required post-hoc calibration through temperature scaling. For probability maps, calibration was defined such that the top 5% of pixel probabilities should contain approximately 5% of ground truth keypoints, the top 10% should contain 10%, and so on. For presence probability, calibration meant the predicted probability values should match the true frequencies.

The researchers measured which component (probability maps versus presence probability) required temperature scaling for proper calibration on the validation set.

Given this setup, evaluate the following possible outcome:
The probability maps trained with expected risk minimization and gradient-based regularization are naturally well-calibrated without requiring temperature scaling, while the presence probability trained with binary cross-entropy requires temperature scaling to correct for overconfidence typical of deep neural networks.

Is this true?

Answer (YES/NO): NO